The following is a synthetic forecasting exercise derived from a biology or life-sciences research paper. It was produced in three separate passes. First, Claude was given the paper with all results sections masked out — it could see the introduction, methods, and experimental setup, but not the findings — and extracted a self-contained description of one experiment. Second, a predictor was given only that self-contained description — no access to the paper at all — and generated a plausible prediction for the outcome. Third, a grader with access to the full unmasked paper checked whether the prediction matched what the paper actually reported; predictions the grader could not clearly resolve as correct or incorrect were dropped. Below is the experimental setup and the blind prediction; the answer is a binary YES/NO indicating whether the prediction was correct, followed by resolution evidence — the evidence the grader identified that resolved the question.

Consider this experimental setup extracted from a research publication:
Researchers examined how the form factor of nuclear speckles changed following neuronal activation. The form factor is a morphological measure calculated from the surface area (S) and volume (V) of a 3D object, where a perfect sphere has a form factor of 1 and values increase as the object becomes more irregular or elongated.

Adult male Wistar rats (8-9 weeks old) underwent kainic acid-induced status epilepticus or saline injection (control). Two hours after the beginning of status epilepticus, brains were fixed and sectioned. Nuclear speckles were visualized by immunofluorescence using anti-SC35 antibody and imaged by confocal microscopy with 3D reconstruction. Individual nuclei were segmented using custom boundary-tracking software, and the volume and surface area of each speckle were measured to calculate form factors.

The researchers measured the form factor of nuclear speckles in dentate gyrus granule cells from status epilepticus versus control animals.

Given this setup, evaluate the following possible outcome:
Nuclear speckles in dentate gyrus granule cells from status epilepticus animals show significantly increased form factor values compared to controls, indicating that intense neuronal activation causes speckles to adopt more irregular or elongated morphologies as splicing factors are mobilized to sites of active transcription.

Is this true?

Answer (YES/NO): NO